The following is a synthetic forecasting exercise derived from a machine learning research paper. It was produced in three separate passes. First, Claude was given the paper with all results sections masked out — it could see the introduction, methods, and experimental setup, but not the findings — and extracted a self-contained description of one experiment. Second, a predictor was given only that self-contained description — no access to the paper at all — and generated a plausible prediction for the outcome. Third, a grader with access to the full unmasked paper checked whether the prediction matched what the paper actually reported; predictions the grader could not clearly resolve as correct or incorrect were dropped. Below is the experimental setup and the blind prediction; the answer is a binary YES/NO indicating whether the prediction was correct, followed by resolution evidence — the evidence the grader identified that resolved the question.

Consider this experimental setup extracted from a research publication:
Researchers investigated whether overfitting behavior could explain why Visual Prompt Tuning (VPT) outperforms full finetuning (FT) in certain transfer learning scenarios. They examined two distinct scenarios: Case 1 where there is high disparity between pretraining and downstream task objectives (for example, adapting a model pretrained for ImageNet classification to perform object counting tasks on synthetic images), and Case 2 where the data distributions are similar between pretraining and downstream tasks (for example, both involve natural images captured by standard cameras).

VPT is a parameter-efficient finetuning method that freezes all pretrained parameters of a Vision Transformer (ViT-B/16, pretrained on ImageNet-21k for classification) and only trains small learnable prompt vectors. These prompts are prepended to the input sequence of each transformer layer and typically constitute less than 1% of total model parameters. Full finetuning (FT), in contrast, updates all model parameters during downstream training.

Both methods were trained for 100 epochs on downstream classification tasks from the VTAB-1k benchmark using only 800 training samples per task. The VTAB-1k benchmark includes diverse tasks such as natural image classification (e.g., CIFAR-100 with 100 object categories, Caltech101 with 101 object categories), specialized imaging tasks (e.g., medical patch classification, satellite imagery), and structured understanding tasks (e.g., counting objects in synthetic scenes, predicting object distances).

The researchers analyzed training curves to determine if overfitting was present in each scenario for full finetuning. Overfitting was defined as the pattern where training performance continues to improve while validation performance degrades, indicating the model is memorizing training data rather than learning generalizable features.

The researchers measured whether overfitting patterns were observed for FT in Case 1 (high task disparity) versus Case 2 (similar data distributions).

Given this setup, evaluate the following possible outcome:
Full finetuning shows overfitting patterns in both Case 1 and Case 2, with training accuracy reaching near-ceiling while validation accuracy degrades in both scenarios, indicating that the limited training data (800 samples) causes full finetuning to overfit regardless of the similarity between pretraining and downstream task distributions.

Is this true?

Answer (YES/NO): NO